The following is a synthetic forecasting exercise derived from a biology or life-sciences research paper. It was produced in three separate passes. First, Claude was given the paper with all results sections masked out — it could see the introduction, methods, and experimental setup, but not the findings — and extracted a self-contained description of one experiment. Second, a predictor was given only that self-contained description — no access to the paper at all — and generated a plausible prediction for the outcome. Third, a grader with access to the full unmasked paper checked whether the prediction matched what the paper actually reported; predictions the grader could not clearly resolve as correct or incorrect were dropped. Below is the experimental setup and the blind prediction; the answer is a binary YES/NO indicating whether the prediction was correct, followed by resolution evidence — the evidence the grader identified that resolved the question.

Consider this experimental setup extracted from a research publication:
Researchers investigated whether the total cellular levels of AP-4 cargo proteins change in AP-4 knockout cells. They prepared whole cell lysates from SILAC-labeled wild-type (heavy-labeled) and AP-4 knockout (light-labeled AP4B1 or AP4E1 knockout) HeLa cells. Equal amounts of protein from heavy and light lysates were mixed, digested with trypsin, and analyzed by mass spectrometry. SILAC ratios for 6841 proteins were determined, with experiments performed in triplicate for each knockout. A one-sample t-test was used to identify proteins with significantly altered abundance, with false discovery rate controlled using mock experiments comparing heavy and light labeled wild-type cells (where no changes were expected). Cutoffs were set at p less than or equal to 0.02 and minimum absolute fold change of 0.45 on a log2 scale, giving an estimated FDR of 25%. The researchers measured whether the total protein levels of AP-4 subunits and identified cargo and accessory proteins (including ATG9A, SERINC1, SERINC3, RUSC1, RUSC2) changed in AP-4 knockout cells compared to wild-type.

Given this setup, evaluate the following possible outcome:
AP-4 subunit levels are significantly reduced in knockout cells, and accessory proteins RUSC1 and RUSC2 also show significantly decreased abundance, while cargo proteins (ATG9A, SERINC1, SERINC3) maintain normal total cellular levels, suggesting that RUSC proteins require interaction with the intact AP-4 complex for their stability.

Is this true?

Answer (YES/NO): YES